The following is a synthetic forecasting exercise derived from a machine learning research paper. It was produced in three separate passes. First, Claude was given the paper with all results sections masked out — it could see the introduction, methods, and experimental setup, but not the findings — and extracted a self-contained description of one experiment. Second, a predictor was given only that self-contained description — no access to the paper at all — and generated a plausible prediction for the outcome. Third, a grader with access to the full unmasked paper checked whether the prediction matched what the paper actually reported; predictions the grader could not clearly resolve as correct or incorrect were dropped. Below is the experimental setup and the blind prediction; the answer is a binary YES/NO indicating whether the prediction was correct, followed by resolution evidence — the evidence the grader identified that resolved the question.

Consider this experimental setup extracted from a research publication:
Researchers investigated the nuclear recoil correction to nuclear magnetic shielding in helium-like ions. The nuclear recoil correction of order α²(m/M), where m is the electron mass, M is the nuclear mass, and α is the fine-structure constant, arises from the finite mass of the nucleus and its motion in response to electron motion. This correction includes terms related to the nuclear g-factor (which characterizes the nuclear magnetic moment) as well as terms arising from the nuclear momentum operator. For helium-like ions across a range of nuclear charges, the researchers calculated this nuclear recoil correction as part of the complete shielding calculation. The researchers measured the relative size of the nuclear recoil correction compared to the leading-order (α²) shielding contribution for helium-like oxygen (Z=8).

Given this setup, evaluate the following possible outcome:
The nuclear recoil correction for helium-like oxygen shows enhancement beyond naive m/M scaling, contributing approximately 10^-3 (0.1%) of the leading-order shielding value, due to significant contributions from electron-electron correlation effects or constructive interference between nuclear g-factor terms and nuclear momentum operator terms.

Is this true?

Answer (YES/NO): NO